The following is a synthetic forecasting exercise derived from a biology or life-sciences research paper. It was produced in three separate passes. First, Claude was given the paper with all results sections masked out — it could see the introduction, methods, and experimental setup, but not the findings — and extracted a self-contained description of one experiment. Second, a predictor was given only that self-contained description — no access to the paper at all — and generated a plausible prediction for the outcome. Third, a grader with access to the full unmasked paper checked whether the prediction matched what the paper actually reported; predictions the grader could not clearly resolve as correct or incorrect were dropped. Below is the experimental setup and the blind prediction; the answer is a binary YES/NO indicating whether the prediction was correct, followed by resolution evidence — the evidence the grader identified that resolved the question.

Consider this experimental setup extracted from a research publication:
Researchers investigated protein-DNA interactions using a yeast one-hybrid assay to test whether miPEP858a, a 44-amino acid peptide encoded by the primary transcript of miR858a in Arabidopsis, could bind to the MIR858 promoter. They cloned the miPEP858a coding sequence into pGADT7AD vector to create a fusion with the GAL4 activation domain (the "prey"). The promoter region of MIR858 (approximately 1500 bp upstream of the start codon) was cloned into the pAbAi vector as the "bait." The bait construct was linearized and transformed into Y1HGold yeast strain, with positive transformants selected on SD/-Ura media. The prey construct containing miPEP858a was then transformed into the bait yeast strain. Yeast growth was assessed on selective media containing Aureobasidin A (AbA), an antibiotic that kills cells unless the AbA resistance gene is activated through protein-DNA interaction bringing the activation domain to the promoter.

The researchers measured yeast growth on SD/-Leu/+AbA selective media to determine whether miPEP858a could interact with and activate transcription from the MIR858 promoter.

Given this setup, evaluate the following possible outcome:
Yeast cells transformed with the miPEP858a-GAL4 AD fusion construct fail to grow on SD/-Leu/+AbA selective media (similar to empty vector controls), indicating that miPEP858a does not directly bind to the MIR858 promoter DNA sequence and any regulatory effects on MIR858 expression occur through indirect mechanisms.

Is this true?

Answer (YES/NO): NO